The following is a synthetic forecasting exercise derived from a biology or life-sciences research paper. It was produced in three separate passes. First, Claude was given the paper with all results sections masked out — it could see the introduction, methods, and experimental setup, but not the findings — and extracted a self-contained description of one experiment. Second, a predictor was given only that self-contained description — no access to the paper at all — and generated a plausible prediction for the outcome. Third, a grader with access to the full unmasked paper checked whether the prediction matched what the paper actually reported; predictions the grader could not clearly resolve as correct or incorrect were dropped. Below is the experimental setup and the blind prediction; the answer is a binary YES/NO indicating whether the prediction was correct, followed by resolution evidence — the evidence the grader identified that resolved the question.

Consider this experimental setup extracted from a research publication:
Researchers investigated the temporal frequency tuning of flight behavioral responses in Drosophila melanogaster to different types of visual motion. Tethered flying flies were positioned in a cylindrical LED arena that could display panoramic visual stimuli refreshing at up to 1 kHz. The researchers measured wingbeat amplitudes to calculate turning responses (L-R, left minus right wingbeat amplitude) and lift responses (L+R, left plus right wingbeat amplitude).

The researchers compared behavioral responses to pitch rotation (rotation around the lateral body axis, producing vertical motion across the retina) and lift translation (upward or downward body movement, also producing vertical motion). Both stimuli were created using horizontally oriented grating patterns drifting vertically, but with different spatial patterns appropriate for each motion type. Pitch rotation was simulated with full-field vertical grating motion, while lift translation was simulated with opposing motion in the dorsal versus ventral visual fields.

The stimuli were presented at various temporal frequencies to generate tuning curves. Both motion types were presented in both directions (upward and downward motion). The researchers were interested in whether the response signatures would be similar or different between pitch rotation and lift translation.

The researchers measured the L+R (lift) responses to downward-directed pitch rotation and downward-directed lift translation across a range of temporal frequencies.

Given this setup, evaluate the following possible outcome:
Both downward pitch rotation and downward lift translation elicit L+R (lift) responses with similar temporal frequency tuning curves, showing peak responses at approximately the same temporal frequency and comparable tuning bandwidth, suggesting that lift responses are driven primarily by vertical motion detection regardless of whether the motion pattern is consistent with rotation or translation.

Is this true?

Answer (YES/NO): YES